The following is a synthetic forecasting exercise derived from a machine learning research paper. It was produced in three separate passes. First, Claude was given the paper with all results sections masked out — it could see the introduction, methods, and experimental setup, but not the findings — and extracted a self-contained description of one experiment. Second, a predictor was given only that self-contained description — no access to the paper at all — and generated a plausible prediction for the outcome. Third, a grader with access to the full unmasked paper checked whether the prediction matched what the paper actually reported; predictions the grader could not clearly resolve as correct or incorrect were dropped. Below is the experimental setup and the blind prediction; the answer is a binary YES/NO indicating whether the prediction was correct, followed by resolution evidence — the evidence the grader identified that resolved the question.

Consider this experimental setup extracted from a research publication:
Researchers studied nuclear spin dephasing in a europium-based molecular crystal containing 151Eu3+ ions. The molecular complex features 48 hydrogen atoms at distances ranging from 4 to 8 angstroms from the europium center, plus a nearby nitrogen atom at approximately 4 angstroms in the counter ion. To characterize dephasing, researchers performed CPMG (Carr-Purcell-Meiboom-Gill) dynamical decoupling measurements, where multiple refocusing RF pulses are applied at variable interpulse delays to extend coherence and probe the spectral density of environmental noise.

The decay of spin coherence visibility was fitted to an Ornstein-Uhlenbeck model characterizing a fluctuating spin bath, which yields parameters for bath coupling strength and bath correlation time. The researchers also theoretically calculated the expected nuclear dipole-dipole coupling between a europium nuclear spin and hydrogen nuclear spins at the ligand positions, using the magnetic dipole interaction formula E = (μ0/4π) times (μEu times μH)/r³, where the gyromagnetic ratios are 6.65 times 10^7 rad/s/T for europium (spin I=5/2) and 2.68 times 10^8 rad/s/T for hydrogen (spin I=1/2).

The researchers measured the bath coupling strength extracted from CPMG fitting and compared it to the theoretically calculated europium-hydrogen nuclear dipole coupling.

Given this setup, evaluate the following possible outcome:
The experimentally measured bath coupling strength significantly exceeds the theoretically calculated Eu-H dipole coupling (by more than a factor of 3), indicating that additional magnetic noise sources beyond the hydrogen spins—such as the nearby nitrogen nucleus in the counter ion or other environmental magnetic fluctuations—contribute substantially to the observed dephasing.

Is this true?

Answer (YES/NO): YES